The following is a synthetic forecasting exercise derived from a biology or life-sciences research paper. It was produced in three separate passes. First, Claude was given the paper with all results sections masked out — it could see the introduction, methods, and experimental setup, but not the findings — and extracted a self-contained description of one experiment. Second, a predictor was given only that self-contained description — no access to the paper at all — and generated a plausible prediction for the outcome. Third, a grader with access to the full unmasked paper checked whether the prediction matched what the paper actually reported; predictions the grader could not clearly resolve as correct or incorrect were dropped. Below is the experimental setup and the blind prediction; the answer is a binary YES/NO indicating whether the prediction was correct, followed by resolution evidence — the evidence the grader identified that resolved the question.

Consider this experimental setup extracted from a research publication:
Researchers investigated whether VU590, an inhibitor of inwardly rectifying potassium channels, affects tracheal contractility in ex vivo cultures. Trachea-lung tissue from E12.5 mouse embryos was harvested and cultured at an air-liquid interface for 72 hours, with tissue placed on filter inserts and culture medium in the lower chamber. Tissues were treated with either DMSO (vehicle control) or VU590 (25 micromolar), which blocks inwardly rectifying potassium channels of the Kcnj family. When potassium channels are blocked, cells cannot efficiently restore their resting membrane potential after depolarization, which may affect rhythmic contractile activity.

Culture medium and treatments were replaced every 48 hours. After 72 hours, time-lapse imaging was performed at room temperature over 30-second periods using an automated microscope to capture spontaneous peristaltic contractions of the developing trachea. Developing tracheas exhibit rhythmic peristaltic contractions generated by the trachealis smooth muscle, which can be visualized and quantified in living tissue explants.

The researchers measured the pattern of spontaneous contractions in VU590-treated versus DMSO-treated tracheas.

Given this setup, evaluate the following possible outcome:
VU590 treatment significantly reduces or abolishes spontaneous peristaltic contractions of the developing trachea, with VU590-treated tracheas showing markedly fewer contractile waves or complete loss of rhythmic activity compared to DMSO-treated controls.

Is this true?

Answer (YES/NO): YES